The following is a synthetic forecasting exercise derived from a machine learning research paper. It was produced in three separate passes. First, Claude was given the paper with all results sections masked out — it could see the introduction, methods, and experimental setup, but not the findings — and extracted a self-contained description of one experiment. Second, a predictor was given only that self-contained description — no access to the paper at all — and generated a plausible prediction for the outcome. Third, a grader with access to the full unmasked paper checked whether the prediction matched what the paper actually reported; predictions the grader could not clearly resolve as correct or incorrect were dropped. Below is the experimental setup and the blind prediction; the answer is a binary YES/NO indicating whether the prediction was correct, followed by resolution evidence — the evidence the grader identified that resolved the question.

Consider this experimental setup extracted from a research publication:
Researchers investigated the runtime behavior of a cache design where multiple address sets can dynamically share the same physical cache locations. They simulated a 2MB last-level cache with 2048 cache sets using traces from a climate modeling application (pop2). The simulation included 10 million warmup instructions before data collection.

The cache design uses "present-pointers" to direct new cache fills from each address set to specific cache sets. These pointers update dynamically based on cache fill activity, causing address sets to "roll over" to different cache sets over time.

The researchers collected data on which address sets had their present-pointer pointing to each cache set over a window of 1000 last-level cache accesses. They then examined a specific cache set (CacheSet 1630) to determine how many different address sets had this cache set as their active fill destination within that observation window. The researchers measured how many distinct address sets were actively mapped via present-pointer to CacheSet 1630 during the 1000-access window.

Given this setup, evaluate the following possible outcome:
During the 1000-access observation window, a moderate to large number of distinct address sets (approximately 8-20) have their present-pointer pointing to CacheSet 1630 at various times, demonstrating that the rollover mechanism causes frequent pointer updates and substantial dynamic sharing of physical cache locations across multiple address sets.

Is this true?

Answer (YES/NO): NO